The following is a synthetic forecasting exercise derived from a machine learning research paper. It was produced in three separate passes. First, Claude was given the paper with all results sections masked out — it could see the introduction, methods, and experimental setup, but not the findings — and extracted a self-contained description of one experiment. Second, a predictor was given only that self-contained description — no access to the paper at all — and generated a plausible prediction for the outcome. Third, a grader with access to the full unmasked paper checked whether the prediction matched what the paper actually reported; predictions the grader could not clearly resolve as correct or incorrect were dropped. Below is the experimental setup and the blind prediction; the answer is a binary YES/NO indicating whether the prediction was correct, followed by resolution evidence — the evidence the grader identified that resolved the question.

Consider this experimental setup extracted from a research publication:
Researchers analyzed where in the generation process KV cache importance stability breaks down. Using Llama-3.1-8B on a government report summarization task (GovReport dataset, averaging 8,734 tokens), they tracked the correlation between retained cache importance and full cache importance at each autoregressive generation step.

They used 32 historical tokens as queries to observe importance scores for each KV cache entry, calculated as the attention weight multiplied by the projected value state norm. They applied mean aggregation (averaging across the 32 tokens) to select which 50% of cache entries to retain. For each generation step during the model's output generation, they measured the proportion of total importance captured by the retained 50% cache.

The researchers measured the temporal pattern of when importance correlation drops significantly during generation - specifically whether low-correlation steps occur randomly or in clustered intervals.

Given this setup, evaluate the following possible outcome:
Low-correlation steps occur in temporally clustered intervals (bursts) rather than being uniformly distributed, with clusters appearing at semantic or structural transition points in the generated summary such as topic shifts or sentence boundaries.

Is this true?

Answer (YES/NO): NO